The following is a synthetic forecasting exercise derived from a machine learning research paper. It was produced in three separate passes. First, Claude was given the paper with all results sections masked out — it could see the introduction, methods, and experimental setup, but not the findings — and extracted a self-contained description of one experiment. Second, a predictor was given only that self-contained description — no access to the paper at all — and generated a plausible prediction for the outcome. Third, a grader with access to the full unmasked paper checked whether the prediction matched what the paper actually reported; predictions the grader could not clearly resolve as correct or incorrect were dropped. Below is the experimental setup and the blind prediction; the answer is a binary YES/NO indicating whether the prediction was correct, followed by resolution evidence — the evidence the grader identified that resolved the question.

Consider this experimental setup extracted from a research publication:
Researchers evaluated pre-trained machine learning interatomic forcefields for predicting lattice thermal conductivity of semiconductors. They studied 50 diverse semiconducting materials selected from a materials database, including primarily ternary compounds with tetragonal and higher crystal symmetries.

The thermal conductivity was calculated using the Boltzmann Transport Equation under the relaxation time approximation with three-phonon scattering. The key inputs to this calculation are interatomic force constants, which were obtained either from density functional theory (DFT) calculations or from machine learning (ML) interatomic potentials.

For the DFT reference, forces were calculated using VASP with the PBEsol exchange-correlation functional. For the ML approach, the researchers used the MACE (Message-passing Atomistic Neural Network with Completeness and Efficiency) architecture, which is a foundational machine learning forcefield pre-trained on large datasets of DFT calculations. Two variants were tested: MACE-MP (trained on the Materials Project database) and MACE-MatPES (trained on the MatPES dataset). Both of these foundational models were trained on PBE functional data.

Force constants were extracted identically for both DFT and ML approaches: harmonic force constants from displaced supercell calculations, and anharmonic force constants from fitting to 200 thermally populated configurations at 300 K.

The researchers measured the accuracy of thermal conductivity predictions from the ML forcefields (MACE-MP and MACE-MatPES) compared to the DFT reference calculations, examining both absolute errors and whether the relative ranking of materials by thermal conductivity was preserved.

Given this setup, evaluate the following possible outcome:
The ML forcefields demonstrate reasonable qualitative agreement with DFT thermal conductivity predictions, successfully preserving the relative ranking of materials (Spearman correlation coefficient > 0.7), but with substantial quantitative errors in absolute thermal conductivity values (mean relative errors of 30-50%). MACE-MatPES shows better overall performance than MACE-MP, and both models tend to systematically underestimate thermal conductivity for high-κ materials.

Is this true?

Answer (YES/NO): NO